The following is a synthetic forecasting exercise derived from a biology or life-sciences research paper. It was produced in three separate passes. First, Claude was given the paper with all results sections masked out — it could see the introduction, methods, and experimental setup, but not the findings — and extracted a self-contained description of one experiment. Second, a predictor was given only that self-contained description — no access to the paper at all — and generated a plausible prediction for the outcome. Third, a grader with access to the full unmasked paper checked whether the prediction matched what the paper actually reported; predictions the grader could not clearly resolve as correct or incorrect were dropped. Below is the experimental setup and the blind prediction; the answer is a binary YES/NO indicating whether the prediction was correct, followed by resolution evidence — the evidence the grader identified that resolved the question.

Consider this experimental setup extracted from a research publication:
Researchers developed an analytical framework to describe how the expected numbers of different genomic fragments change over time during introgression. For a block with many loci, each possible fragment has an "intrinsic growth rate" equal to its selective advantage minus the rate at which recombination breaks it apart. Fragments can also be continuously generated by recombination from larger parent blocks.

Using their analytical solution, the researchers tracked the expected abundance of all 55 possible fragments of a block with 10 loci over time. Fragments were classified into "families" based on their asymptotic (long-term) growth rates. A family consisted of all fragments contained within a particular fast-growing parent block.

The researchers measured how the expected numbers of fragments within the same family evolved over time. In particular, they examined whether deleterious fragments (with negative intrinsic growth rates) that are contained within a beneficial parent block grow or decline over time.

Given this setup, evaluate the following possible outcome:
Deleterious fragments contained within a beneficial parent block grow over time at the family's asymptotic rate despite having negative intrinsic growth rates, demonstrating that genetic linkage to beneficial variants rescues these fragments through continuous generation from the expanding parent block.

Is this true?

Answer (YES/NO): YES